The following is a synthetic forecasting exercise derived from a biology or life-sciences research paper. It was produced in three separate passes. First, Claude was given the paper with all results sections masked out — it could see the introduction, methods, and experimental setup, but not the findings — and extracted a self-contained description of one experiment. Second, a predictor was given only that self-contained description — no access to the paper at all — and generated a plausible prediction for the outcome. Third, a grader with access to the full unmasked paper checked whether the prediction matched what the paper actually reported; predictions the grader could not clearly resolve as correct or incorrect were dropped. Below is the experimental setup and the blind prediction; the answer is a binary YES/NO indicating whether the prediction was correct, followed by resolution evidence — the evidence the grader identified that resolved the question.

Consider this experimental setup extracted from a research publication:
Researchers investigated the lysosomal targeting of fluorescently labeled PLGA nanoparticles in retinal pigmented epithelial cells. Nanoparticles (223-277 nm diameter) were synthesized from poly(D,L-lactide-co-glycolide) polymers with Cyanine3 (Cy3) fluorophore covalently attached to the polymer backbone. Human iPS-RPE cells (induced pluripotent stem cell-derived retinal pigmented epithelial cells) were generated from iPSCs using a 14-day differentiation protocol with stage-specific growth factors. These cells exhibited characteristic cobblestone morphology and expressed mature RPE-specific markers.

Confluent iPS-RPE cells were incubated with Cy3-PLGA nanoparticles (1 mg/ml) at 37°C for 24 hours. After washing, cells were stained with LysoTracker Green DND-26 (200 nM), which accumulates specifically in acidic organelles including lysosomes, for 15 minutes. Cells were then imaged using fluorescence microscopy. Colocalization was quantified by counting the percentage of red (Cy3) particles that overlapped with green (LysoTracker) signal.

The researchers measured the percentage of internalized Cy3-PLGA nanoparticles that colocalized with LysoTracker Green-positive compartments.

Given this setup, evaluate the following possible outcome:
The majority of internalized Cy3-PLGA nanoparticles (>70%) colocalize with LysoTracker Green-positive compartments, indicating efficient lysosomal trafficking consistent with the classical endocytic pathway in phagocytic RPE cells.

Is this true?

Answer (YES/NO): YES